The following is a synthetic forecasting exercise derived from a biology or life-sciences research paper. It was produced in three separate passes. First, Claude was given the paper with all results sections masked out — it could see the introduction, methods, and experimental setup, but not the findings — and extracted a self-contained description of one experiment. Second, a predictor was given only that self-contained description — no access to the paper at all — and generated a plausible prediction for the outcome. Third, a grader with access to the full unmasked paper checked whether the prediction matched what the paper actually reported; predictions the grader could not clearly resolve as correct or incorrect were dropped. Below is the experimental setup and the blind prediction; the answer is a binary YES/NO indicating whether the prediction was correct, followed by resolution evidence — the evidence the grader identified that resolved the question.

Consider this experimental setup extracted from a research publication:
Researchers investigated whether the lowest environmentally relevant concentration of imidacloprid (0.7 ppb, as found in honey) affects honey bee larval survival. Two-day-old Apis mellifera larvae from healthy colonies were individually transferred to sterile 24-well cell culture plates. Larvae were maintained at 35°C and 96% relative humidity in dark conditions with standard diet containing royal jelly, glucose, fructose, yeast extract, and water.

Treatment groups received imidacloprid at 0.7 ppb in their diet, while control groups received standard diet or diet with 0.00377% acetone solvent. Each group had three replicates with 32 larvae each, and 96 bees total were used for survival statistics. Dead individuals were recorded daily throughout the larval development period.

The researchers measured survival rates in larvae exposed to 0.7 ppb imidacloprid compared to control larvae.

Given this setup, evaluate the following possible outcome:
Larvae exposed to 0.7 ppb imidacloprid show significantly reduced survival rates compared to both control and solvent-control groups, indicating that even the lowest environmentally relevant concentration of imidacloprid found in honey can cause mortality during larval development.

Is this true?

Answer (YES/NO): NO